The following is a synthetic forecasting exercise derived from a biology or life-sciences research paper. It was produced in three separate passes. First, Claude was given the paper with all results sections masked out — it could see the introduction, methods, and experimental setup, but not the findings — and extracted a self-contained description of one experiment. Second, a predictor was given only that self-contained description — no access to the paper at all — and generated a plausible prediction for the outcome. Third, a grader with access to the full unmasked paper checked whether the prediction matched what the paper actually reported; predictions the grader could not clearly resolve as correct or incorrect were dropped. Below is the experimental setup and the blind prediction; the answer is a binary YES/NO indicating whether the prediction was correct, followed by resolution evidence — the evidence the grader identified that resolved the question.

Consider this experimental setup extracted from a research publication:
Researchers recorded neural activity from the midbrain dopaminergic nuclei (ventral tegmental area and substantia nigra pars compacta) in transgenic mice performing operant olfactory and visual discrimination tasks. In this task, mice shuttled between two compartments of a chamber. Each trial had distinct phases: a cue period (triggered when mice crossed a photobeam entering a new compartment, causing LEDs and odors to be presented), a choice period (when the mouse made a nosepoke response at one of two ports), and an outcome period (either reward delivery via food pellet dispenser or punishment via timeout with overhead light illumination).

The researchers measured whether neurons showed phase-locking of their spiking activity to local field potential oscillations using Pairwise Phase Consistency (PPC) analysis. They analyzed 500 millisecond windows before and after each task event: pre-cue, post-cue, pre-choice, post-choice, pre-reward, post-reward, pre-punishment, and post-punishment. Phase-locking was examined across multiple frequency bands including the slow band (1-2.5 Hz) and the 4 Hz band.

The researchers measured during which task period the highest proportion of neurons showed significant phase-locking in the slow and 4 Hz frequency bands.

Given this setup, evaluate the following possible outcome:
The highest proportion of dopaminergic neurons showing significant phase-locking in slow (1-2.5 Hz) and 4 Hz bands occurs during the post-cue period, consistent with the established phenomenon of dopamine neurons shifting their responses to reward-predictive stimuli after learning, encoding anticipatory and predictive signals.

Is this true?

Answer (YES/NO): NO